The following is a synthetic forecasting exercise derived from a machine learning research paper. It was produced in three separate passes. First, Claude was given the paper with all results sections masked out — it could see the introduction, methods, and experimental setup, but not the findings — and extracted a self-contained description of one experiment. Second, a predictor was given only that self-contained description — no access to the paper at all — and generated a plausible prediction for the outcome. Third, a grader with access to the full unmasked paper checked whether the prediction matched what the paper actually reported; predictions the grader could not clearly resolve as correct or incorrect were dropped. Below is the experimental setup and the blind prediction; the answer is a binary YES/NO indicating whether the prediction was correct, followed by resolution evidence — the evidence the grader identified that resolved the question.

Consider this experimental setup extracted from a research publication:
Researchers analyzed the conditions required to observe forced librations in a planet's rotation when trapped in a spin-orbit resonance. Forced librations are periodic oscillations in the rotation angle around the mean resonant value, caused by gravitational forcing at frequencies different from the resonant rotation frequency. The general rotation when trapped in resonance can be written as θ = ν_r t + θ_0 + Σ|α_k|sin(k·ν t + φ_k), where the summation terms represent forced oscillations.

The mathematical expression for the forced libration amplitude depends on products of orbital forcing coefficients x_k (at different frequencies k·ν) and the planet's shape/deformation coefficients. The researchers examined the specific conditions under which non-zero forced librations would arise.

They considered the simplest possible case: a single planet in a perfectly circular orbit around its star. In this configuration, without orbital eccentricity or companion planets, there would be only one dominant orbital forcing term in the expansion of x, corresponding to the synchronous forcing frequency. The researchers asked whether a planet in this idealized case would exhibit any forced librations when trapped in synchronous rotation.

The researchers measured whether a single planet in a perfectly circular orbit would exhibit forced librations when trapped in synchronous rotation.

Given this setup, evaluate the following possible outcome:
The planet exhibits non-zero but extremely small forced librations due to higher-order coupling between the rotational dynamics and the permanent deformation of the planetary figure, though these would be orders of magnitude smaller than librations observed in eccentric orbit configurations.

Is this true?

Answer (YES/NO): NO